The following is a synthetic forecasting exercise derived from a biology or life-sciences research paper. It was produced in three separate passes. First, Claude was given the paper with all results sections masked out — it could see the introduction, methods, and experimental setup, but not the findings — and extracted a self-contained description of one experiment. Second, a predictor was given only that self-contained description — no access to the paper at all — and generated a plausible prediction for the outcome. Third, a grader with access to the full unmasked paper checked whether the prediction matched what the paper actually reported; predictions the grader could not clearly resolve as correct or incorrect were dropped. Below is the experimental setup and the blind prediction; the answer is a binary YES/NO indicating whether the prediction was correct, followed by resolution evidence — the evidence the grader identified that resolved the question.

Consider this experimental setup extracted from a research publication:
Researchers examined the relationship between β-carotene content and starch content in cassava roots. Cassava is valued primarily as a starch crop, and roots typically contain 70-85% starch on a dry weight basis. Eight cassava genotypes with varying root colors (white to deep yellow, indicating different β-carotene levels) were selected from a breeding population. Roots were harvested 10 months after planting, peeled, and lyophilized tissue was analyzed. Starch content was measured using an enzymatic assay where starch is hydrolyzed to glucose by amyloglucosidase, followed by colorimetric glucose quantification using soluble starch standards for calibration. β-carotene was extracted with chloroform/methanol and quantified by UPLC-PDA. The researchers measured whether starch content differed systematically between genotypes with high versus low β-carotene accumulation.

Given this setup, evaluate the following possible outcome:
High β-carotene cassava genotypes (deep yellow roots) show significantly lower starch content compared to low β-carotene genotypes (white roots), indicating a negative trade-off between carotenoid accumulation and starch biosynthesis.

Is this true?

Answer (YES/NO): NO